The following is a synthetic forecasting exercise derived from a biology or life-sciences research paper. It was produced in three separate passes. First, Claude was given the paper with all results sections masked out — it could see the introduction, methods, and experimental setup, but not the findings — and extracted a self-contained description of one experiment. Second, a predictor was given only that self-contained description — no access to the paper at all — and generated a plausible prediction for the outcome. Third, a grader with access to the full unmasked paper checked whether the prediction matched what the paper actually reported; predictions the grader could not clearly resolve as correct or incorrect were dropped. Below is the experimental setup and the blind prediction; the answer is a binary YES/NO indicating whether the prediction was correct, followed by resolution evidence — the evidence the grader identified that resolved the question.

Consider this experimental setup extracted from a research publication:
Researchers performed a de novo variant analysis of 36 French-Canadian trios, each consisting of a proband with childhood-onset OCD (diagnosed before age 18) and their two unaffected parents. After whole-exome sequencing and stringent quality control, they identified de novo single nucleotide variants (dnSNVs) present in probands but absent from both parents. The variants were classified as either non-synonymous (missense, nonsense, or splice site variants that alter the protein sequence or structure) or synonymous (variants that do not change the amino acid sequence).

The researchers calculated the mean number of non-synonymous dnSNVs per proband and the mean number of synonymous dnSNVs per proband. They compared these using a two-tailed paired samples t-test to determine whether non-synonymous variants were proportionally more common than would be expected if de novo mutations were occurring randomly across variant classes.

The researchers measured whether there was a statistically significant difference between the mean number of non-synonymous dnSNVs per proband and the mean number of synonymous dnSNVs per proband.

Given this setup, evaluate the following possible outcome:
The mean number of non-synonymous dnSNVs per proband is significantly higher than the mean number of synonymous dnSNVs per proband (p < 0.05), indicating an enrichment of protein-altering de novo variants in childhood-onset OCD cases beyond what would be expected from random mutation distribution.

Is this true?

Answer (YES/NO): NO